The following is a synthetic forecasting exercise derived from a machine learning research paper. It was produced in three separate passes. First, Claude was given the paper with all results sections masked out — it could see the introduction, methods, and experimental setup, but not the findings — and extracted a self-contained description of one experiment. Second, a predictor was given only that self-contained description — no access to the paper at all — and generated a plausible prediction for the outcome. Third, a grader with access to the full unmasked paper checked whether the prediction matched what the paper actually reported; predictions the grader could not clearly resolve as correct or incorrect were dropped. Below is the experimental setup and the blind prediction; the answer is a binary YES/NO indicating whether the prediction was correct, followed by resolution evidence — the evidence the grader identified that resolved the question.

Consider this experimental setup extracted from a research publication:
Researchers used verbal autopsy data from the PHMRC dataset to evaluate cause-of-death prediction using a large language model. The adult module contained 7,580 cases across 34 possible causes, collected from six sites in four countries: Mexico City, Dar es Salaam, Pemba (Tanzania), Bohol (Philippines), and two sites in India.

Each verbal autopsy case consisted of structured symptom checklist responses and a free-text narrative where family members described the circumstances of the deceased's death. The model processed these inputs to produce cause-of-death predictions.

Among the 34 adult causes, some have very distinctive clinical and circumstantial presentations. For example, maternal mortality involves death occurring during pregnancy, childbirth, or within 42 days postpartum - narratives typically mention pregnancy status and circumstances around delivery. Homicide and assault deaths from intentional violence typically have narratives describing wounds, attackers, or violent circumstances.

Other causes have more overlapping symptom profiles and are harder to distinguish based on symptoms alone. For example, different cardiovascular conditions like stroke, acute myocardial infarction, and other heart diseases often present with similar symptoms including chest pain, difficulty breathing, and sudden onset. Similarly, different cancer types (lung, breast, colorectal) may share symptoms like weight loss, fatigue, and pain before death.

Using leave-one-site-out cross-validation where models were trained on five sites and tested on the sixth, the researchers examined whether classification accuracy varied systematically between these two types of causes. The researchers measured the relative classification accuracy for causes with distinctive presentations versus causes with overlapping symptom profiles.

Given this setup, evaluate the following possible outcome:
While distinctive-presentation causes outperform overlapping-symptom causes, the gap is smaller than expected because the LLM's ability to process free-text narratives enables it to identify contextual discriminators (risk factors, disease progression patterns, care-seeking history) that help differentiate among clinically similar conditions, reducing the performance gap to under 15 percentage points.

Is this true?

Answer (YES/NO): NO